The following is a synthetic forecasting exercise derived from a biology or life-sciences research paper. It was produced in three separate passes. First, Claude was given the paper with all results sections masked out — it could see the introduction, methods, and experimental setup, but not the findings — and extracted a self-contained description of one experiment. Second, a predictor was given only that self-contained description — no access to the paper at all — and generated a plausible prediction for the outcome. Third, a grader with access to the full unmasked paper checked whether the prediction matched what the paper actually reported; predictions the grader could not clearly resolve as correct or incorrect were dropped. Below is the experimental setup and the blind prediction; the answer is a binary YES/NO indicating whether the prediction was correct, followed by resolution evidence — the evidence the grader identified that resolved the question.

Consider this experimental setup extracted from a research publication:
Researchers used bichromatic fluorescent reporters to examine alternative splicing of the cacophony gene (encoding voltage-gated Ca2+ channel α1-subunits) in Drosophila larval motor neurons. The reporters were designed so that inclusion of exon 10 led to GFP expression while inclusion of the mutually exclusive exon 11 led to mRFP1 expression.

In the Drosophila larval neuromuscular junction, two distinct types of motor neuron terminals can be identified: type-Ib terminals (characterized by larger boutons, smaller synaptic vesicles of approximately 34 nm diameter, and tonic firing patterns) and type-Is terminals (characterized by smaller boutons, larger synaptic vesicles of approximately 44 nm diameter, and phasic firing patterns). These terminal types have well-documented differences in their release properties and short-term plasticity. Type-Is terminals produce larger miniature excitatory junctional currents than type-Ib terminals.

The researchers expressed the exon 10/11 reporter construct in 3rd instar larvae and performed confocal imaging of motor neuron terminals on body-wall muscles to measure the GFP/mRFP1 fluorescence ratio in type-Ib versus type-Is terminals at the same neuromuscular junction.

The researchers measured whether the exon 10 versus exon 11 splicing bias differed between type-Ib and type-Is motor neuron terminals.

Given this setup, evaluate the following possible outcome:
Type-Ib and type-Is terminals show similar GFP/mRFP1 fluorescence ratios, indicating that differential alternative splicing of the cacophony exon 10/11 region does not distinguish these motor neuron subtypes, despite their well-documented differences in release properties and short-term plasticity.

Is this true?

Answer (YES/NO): NO